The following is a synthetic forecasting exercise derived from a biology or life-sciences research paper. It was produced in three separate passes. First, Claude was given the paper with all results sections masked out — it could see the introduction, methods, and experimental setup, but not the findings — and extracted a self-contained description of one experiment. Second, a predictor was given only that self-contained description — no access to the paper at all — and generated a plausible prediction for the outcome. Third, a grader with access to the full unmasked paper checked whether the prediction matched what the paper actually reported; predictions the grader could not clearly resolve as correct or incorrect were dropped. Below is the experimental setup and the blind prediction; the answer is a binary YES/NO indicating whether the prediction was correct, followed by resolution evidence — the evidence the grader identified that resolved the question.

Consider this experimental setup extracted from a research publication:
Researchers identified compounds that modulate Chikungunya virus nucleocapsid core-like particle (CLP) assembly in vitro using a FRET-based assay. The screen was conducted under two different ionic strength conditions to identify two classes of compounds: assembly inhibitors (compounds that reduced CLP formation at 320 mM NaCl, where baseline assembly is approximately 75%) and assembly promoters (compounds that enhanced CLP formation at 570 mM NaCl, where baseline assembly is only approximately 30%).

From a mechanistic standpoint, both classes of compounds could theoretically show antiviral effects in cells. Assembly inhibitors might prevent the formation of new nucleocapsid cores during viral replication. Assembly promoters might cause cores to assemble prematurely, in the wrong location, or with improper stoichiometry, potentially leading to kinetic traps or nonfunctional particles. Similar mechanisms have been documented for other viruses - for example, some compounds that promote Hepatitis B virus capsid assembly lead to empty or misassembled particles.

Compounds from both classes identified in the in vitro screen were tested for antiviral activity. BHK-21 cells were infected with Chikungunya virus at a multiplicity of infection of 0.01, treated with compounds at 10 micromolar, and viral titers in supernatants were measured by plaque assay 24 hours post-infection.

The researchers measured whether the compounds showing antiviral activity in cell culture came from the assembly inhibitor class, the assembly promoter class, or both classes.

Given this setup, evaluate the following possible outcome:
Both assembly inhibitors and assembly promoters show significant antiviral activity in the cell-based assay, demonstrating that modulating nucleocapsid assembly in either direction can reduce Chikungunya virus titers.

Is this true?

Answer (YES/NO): YES